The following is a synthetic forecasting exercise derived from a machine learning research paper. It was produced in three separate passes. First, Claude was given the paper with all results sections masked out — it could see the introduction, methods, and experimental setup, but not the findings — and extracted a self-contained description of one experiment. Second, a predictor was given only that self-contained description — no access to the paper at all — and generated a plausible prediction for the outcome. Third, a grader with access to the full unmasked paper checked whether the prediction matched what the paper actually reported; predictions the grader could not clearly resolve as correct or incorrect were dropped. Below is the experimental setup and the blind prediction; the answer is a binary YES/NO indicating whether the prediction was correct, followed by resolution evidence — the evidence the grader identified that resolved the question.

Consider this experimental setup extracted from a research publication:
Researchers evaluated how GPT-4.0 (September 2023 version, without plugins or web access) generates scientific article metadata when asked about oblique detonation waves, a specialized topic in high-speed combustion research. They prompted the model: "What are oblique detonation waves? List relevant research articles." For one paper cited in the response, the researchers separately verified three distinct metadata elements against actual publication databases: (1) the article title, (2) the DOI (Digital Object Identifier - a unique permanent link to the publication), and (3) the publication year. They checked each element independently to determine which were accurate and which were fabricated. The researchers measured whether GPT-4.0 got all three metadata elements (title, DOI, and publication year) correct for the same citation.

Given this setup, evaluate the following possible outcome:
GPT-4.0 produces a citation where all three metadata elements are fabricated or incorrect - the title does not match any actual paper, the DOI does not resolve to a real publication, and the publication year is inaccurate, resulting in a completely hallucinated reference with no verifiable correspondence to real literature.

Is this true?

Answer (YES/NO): NO